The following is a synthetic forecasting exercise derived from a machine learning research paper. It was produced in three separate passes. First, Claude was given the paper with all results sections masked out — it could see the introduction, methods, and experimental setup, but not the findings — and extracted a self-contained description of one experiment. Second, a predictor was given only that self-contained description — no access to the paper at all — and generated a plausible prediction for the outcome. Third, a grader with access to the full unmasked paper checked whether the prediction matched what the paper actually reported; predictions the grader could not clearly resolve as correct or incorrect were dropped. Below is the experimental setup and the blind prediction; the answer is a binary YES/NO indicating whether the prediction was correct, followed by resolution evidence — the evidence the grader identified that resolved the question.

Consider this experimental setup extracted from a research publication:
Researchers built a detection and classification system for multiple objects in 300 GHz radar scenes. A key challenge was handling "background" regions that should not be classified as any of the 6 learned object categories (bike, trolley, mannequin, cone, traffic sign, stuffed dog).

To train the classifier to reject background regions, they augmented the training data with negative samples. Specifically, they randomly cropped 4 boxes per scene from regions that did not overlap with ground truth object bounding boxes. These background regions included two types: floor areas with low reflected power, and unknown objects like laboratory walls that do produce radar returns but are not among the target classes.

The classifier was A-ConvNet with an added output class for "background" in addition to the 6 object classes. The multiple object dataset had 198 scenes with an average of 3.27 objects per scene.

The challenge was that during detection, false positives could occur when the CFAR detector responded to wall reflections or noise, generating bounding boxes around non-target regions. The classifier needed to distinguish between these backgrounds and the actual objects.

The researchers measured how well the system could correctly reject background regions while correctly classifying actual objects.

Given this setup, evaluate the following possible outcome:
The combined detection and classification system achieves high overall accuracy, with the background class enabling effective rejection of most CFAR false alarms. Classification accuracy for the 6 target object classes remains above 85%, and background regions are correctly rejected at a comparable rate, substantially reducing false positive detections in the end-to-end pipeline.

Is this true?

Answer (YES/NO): NO